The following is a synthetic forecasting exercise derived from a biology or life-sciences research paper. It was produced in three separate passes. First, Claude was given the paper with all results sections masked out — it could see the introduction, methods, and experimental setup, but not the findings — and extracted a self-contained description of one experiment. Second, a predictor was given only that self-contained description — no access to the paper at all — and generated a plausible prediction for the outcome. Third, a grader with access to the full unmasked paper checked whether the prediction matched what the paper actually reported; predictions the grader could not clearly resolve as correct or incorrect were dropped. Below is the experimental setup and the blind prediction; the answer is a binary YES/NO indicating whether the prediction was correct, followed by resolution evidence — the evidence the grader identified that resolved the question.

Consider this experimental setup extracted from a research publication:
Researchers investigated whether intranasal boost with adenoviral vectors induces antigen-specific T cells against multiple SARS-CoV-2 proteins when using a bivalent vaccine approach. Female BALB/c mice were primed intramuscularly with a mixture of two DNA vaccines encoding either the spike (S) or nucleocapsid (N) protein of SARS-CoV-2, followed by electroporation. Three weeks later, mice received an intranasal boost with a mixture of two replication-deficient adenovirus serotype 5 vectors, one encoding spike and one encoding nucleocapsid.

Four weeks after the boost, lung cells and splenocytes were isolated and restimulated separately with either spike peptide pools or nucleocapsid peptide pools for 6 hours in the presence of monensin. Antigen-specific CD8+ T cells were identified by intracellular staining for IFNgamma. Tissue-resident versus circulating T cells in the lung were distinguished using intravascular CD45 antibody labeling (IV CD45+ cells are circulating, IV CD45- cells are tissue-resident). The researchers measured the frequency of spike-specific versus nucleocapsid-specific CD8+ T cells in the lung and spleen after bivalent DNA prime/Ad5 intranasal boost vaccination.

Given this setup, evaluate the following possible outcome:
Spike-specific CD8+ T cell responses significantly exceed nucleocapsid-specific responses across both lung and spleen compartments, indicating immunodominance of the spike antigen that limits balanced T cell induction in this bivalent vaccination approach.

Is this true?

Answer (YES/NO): NO